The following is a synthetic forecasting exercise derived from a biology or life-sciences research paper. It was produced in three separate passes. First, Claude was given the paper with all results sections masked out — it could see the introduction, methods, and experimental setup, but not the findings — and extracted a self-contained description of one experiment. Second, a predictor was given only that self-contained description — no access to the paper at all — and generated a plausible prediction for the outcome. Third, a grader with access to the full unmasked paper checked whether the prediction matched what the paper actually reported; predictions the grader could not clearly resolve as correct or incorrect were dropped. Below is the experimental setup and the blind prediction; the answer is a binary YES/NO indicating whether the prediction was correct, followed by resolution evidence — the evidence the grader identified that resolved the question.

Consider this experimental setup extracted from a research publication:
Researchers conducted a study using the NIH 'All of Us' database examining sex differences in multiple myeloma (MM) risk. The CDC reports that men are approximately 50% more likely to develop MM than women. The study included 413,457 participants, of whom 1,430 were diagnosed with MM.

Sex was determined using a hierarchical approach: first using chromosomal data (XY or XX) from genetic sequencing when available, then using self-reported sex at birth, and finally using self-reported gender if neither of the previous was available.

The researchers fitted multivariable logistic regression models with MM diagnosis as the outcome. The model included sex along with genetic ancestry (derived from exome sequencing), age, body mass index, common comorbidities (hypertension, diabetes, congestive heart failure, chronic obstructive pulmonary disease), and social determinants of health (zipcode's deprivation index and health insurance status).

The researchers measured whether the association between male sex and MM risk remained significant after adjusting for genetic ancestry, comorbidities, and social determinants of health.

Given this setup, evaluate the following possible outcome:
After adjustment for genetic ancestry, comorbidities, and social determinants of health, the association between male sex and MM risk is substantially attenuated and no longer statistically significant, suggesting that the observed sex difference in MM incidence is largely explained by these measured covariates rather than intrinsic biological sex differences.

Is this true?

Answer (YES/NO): NO